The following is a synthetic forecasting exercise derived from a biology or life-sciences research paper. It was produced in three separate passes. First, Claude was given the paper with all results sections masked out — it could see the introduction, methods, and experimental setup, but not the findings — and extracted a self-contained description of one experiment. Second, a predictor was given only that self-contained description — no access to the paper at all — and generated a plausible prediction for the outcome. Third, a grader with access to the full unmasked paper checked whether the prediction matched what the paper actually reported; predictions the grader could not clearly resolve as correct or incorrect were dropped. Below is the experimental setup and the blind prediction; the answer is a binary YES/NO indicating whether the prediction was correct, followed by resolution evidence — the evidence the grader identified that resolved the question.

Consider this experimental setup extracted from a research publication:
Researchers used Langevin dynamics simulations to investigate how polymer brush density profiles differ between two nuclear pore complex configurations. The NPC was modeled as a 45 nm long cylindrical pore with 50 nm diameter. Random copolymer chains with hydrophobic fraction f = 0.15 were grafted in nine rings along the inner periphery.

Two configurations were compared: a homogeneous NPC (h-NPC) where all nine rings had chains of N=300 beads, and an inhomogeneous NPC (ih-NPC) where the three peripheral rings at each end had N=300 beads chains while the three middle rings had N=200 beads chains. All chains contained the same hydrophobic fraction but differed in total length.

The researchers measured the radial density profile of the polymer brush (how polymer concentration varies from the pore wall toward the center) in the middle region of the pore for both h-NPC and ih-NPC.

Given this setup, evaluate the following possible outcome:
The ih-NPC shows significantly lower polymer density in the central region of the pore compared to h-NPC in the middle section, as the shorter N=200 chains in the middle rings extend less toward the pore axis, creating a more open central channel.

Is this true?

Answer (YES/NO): NO